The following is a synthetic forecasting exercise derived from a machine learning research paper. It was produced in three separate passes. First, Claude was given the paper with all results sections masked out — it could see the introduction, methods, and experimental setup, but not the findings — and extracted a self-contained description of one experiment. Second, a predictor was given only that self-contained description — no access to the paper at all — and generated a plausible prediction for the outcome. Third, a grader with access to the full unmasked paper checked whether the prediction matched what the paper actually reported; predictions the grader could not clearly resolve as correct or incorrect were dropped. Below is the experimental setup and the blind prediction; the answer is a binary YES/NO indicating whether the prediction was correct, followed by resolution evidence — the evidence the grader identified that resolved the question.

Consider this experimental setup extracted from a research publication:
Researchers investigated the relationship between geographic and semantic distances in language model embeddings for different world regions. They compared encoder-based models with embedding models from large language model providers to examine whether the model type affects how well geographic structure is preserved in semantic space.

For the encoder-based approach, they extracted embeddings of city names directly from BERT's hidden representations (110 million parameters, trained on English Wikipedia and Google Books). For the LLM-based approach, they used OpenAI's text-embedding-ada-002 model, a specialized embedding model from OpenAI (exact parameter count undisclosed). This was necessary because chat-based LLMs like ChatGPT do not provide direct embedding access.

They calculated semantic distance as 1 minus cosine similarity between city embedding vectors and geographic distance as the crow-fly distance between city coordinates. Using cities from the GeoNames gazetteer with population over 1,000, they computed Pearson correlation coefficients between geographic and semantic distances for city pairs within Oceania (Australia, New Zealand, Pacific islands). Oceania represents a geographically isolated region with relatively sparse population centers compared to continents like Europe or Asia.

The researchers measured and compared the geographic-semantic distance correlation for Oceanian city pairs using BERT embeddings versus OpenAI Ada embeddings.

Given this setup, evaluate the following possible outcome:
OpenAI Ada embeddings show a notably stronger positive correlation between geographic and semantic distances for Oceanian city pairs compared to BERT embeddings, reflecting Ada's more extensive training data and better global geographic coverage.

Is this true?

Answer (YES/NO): YES